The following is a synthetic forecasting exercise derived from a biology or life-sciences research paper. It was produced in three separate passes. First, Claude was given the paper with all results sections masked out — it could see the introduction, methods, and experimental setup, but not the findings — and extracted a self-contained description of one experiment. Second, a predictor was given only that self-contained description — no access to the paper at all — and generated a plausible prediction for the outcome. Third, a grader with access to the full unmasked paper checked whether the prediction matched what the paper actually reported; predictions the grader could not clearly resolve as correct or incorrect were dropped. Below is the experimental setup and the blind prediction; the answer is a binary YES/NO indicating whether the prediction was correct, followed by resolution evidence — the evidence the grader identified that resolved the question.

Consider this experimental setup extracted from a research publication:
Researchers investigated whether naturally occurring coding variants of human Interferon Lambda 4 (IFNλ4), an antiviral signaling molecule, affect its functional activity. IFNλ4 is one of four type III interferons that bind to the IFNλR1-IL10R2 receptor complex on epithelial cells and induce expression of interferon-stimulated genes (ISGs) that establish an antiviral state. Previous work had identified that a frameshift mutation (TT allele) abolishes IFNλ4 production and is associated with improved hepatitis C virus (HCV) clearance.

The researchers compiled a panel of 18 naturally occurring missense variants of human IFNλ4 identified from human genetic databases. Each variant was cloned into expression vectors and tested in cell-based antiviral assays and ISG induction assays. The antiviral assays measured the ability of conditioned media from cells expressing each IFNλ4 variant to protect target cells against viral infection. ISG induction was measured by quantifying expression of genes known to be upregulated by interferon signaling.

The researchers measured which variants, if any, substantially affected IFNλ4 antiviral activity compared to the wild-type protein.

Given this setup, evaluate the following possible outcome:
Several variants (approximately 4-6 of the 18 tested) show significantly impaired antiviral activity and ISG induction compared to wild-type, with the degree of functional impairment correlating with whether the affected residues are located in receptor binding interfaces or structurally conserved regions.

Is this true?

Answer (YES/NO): NO